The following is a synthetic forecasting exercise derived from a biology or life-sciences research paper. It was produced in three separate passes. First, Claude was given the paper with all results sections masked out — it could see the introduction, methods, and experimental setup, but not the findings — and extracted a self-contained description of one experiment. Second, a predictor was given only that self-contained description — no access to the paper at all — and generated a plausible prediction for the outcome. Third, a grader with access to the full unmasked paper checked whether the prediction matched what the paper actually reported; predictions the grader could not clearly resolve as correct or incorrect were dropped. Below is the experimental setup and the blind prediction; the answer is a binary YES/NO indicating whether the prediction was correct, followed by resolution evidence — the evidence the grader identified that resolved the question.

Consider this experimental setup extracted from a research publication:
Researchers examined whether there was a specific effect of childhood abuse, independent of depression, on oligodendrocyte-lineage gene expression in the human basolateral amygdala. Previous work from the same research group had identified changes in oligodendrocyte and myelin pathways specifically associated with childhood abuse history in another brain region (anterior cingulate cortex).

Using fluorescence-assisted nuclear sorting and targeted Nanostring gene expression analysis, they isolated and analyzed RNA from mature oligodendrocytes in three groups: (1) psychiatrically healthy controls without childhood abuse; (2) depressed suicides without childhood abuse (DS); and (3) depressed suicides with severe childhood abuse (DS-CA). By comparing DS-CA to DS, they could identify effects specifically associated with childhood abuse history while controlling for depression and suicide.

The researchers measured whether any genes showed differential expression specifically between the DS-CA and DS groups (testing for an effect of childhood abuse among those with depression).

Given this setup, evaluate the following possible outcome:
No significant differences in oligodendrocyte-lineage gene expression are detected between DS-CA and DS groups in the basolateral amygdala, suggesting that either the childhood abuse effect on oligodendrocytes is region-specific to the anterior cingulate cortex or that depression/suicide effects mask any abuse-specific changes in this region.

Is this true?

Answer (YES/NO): YES